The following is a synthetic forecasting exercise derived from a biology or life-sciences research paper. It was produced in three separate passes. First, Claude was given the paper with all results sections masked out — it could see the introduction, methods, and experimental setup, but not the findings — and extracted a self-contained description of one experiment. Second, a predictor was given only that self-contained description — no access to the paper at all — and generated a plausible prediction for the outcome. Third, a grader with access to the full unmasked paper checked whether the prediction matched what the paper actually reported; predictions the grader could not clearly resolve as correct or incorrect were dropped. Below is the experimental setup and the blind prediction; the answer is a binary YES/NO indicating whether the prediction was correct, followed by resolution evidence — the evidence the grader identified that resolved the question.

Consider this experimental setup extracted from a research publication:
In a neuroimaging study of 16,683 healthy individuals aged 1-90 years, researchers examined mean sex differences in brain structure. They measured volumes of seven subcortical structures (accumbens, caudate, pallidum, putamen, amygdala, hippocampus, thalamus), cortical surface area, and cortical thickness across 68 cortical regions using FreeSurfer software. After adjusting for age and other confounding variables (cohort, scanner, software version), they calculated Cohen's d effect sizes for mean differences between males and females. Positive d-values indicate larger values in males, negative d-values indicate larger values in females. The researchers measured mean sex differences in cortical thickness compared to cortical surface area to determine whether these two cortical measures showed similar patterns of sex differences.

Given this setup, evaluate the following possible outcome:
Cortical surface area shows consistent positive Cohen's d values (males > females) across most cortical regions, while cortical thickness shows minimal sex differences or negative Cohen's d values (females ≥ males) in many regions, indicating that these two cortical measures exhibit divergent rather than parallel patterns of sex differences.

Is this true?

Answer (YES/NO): YES